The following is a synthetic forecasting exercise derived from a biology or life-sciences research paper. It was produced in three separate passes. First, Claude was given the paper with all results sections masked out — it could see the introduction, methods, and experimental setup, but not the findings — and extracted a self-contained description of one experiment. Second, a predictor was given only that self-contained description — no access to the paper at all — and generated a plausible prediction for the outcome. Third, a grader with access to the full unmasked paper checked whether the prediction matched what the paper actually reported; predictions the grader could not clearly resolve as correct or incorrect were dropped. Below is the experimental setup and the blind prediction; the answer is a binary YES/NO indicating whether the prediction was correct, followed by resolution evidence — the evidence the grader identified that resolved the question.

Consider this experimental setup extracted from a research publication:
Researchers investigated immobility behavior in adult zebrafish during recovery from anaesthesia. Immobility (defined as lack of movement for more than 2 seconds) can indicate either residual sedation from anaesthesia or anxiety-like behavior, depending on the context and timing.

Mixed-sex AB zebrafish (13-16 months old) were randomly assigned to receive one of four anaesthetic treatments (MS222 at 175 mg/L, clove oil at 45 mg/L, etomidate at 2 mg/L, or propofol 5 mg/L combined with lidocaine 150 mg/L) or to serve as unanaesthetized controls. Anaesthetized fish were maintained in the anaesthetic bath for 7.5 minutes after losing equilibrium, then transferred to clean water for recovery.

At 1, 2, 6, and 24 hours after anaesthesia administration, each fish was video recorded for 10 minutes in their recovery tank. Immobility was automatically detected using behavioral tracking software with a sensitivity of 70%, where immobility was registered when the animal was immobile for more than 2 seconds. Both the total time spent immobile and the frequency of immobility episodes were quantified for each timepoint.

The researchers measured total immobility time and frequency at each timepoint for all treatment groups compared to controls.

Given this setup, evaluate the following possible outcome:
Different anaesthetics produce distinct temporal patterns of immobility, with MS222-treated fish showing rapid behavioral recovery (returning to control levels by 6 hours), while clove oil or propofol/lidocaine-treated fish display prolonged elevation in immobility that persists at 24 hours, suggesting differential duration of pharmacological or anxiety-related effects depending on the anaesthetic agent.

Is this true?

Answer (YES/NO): NO